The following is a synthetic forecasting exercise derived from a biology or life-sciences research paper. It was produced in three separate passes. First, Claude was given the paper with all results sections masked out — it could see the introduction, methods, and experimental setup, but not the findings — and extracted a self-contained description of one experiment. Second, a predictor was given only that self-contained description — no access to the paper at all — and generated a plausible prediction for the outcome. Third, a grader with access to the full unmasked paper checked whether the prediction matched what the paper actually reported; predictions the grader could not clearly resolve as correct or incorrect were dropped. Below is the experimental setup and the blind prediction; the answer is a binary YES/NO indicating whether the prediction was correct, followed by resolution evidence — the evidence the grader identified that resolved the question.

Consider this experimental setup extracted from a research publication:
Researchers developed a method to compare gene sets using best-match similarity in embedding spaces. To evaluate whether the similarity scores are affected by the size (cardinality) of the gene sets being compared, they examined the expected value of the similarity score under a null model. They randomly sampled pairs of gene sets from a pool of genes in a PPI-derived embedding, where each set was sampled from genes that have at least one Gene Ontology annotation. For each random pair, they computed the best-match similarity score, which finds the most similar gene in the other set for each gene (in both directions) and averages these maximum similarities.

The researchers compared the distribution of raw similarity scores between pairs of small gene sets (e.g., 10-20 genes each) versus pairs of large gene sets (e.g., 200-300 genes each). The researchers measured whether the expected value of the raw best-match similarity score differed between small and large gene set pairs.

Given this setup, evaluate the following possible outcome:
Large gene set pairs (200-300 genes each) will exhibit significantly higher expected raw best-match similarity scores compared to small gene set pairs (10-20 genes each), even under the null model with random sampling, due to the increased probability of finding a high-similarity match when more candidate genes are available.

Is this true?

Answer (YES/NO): YES